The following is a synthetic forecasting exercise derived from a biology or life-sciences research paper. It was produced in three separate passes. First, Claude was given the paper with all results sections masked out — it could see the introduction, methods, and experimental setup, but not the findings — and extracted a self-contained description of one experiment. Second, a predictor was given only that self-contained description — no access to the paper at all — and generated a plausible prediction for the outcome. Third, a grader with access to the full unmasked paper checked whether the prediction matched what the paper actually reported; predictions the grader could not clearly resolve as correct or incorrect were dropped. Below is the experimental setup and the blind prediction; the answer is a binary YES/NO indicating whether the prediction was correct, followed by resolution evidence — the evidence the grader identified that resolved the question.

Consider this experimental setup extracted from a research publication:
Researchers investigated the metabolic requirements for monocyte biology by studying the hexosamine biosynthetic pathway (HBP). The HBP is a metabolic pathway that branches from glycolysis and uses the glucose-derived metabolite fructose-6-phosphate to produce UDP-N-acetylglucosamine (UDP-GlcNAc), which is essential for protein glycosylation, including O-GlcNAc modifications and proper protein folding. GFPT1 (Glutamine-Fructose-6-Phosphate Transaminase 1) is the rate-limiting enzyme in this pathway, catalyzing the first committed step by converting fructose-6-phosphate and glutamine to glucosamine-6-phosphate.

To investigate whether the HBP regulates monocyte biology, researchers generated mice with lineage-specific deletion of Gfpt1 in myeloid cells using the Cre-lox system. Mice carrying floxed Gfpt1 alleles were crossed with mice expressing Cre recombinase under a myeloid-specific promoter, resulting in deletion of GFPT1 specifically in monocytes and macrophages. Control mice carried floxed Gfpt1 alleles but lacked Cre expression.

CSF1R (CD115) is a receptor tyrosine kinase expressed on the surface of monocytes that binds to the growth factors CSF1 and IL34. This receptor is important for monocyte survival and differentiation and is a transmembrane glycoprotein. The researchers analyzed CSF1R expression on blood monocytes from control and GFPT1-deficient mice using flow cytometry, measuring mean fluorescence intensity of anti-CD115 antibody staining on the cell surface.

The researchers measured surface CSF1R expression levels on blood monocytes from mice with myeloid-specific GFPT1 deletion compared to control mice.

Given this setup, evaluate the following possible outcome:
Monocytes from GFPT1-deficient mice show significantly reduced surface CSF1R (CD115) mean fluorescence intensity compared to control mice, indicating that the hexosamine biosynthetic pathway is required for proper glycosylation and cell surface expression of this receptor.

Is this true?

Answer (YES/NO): NO